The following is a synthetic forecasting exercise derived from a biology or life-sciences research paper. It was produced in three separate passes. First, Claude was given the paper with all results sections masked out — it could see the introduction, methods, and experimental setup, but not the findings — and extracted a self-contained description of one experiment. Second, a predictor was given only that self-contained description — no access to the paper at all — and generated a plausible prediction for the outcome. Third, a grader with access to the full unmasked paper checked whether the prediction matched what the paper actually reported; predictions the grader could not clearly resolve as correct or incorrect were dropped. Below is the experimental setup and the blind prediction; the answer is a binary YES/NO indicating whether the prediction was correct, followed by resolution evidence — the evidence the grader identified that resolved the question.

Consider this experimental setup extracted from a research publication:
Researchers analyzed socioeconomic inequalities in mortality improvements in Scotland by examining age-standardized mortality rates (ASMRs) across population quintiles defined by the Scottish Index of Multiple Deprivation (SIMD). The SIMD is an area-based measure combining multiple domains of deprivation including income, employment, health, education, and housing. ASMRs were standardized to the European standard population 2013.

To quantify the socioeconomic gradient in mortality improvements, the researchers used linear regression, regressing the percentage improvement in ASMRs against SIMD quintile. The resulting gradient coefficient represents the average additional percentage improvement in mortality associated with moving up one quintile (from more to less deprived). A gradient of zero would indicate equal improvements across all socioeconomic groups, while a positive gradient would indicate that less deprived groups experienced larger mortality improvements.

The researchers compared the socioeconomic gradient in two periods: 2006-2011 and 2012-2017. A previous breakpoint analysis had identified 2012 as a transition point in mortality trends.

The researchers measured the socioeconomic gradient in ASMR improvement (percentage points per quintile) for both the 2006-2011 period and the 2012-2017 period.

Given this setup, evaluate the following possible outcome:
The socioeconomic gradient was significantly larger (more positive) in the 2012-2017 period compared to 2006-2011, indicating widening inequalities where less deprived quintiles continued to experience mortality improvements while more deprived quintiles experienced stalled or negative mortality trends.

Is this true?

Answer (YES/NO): YES